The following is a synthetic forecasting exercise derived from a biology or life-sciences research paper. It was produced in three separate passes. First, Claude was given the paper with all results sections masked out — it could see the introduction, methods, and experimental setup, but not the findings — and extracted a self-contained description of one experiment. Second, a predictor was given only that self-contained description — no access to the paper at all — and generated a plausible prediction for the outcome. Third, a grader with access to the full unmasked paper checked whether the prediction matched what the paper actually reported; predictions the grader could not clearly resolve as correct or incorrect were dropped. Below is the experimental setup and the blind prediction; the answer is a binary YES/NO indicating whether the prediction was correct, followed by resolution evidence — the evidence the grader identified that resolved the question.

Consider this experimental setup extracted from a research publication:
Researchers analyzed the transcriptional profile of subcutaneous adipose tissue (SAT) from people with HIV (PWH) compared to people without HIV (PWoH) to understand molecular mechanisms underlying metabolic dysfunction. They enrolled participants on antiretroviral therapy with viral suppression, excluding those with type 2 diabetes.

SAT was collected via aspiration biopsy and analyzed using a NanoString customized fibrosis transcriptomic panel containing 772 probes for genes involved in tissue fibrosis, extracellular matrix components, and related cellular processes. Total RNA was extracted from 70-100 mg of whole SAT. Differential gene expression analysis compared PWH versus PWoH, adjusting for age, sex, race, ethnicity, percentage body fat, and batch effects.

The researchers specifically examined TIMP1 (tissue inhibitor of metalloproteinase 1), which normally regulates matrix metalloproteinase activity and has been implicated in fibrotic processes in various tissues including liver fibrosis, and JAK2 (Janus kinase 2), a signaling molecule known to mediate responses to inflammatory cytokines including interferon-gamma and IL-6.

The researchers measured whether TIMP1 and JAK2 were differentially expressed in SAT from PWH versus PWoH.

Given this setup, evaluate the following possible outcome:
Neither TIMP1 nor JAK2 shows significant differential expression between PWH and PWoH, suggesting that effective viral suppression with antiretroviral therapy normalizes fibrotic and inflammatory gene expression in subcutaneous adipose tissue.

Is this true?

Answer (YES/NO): NO